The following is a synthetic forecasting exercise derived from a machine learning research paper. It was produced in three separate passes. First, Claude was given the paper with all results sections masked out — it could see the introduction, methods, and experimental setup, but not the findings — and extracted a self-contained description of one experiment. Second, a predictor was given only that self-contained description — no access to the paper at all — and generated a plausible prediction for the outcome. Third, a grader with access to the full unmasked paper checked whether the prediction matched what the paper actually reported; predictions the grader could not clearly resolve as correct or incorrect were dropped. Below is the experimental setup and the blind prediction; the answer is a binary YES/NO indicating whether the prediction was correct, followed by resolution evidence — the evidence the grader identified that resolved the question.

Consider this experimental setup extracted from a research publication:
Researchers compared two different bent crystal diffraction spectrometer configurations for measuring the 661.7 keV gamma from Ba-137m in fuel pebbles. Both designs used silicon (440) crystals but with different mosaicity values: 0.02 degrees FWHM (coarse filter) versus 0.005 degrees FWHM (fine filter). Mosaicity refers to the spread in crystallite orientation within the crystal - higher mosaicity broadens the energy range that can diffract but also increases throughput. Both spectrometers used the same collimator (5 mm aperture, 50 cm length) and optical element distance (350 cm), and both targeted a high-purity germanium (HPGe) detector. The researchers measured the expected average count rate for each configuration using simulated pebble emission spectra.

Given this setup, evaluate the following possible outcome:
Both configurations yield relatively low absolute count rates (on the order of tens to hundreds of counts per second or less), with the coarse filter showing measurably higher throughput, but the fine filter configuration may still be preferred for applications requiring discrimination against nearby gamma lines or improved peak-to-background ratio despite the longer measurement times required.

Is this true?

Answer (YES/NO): NO